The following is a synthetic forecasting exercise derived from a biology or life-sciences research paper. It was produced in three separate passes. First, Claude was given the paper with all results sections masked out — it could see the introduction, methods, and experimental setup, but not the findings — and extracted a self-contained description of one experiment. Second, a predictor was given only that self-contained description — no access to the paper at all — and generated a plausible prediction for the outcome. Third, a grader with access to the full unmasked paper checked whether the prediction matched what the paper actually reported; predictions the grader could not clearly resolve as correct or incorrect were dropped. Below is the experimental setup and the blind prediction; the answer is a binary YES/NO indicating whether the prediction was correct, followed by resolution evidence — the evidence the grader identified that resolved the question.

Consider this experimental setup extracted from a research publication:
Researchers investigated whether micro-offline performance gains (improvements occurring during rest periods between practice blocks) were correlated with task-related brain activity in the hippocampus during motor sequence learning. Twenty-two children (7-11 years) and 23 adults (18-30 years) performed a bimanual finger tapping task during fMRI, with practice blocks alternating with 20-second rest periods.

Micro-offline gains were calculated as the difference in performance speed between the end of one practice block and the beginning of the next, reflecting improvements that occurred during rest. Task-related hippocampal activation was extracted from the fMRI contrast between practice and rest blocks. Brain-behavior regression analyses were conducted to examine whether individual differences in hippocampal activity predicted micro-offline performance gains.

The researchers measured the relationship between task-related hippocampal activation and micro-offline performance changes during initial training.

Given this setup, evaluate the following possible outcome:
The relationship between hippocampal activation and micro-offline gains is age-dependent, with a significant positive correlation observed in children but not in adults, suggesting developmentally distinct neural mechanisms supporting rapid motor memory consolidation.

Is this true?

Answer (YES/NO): NO